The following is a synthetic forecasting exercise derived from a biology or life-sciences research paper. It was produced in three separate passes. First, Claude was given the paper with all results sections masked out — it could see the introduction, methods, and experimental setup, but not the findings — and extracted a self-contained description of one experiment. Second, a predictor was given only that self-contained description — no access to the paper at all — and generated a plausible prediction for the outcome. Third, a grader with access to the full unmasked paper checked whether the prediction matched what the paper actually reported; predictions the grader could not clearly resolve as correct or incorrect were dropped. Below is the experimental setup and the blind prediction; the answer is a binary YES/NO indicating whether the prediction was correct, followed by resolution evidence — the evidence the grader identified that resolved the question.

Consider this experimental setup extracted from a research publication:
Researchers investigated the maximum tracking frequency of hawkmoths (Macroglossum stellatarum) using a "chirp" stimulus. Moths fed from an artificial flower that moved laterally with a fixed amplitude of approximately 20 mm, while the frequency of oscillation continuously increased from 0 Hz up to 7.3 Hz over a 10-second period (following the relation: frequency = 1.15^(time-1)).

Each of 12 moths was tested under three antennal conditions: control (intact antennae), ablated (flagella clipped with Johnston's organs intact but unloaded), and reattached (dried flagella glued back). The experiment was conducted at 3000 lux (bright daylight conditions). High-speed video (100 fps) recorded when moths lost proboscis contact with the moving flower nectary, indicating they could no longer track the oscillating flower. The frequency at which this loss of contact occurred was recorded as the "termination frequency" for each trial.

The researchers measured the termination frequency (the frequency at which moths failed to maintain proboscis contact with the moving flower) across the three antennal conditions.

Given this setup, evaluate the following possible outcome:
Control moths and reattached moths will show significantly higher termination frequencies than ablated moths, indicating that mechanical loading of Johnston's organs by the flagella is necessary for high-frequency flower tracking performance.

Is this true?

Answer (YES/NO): YES